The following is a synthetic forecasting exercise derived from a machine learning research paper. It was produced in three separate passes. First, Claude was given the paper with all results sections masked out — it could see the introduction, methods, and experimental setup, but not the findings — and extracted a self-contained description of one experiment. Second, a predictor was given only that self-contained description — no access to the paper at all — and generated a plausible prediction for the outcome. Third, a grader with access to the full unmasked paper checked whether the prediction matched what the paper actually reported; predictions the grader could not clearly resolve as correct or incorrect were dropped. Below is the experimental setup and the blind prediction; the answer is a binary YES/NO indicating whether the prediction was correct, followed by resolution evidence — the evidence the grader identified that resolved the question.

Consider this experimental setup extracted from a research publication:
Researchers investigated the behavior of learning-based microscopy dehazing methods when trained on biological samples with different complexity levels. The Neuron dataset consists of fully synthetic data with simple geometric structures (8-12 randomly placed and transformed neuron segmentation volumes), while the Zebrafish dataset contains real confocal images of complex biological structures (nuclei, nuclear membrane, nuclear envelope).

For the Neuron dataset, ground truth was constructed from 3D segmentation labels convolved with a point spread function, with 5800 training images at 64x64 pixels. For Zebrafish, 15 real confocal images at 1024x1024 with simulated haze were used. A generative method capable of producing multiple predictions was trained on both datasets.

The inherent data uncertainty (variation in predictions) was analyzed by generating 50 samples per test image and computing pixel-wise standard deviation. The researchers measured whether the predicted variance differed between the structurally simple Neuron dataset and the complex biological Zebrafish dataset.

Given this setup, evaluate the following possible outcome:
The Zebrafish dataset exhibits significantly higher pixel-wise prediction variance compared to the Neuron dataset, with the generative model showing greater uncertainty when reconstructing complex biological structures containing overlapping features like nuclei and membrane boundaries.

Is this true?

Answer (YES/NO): YES